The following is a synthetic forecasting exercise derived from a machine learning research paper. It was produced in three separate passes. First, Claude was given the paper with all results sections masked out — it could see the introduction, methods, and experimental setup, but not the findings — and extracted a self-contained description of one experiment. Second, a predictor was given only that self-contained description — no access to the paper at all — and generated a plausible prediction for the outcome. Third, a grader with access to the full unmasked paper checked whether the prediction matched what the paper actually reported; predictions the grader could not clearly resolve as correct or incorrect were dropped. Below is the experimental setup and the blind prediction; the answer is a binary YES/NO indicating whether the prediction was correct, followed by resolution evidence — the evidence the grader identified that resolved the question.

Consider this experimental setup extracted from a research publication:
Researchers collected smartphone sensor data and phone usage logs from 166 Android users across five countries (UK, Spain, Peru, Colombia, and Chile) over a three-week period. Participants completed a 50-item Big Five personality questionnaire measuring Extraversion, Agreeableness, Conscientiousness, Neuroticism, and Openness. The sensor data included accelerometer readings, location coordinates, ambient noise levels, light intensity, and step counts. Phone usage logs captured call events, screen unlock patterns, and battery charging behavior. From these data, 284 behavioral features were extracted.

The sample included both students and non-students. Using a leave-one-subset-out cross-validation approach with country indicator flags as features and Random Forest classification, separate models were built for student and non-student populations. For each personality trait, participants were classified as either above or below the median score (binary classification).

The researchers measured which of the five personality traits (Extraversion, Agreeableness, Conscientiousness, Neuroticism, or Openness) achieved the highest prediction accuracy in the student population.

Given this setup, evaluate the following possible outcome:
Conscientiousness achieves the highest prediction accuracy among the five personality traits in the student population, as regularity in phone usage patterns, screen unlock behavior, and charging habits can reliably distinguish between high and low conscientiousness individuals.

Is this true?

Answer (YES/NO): NO